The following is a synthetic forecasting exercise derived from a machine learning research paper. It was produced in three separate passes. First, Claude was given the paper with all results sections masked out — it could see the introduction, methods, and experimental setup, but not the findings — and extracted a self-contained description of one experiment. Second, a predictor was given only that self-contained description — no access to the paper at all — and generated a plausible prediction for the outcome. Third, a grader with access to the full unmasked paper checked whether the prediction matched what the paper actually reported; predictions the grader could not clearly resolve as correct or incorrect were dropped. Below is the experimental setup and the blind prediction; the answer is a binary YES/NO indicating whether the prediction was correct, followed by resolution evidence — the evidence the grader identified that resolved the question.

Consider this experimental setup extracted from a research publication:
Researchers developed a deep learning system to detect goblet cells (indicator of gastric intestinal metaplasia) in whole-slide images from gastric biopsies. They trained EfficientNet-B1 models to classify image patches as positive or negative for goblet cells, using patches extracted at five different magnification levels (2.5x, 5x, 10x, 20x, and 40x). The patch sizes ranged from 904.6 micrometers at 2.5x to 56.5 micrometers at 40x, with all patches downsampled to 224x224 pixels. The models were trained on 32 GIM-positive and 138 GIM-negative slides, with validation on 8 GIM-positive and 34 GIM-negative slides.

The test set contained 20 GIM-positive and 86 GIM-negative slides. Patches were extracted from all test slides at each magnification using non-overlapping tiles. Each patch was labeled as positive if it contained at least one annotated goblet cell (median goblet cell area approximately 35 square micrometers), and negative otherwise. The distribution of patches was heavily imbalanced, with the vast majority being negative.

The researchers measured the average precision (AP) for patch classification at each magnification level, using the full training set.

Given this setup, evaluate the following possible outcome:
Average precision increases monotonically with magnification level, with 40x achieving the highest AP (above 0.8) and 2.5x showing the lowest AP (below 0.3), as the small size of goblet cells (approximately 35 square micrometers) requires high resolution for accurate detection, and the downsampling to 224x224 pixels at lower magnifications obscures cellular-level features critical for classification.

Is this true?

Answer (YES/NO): NO